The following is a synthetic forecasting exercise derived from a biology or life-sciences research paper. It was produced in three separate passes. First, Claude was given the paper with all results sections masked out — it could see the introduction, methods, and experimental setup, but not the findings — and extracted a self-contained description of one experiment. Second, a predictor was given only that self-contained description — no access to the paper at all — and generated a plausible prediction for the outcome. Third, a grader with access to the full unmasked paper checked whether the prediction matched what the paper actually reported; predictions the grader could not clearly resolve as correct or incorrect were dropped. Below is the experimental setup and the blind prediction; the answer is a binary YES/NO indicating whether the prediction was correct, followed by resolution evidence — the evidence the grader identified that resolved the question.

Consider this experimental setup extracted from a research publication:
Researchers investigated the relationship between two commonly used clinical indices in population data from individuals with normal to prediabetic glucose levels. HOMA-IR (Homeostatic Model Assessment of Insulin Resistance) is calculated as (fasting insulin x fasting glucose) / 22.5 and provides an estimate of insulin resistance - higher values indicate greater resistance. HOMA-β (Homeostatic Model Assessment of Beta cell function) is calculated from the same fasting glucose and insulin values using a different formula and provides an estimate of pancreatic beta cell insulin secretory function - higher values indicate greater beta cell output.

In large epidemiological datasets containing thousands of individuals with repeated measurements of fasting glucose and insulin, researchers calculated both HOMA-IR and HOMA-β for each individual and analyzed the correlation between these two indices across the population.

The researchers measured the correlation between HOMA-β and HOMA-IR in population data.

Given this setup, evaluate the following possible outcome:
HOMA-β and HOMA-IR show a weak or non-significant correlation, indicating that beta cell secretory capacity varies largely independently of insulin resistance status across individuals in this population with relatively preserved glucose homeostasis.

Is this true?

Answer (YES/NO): NO